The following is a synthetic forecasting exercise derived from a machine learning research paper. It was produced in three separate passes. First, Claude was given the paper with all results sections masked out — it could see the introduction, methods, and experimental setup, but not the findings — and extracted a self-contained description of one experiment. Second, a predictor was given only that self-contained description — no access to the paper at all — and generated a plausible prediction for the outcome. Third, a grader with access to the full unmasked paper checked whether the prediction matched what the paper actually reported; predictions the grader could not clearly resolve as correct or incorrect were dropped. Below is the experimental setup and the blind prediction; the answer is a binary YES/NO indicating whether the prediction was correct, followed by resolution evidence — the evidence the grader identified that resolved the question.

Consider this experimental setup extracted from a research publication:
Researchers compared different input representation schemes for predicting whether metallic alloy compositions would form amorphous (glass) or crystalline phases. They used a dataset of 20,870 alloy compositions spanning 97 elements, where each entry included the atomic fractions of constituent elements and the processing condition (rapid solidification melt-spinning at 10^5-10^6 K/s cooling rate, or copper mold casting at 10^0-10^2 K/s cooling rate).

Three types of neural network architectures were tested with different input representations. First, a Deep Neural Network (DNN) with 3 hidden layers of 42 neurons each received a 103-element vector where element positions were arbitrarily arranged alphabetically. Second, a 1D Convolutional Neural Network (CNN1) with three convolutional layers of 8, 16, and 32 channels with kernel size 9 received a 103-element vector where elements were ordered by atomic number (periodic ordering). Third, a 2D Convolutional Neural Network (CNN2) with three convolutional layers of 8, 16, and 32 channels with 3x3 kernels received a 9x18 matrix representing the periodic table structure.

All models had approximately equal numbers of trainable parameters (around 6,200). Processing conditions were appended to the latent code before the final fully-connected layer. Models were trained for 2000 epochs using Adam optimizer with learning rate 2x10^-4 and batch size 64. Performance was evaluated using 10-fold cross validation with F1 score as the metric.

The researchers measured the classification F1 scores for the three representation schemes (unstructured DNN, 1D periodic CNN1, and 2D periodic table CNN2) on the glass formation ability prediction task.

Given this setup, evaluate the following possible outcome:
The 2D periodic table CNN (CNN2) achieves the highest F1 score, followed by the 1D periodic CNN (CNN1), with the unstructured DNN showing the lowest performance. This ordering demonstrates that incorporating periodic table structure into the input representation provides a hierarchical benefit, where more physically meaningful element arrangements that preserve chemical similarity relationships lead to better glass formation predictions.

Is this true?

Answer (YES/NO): NO